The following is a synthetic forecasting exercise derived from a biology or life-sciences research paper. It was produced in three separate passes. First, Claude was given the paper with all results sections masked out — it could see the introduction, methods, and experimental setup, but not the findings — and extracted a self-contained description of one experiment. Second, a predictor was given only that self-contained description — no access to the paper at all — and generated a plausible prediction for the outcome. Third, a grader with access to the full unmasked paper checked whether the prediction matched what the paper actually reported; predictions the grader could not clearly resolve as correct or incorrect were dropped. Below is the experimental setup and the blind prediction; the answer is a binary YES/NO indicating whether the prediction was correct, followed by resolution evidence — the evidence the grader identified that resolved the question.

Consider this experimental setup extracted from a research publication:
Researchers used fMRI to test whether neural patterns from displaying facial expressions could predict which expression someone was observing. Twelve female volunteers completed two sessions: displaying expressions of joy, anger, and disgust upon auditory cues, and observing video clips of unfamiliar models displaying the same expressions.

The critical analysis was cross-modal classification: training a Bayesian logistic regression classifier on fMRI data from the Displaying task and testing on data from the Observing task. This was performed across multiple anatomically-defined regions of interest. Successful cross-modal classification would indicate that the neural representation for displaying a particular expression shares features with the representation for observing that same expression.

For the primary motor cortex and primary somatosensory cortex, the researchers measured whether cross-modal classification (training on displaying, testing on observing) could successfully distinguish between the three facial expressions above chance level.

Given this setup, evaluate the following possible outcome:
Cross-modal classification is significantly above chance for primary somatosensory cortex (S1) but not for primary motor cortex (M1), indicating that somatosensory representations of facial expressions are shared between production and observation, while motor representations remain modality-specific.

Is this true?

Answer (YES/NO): NO